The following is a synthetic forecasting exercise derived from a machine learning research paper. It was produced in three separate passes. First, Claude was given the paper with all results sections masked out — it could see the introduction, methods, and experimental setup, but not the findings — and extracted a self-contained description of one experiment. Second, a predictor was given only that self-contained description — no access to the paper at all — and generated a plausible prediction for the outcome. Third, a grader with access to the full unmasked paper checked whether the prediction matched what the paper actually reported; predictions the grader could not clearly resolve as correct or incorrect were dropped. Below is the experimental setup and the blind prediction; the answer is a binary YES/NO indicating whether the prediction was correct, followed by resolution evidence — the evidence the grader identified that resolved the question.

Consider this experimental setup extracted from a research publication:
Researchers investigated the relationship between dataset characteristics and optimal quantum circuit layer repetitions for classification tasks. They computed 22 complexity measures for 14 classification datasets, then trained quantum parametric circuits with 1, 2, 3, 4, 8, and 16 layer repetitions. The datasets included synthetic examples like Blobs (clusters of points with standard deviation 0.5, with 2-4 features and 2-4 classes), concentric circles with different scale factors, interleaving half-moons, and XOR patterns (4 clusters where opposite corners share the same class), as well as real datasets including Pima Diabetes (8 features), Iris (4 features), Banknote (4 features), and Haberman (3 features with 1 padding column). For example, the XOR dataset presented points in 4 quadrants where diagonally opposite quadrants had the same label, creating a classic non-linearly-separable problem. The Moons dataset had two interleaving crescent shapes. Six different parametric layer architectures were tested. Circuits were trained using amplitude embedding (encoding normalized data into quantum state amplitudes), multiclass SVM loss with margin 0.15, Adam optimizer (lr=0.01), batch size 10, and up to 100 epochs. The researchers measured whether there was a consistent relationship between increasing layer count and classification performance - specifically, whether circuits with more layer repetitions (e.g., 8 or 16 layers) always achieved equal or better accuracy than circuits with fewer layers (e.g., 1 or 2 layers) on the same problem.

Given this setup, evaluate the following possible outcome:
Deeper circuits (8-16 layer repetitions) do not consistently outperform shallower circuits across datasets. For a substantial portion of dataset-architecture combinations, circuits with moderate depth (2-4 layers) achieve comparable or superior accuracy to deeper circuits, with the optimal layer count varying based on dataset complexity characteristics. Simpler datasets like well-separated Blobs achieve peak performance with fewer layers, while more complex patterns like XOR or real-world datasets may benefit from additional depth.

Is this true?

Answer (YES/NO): YES